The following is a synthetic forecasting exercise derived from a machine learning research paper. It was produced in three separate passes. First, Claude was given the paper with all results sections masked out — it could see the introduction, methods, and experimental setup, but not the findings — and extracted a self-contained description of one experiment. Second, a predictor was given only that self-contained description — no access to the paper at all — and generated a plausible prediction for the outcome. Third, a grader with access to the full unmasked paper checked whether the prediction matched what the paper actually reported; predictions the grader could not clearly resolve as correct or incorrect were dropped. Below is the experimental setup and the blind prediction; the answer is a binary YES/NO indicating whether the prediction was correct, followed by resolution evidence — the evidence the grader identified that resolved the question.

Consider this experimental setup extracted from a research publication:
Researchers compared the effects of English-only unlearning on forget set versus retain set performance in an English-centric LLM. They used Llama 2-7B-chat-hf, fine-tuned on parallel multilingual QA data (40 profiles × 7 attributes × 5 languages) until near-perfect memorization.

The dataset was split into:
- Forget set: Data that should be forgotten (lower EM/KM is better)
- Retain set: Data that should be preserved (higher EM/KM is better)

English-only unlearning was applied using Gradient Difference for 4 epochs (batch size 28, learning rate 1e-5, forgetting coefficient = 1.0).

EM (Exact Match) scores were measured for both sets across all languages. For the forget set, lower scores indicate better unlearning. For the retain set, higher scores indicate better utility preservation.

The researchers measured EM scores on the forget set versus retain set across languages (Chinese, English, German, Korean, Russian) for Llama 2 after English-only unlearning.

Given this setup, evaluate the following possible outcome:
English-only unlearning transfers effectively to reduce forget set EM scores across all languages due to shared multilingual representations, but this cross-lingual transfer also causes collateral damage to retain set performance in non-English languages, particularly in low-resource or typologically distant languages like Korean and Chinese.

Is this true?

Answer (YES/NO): NO